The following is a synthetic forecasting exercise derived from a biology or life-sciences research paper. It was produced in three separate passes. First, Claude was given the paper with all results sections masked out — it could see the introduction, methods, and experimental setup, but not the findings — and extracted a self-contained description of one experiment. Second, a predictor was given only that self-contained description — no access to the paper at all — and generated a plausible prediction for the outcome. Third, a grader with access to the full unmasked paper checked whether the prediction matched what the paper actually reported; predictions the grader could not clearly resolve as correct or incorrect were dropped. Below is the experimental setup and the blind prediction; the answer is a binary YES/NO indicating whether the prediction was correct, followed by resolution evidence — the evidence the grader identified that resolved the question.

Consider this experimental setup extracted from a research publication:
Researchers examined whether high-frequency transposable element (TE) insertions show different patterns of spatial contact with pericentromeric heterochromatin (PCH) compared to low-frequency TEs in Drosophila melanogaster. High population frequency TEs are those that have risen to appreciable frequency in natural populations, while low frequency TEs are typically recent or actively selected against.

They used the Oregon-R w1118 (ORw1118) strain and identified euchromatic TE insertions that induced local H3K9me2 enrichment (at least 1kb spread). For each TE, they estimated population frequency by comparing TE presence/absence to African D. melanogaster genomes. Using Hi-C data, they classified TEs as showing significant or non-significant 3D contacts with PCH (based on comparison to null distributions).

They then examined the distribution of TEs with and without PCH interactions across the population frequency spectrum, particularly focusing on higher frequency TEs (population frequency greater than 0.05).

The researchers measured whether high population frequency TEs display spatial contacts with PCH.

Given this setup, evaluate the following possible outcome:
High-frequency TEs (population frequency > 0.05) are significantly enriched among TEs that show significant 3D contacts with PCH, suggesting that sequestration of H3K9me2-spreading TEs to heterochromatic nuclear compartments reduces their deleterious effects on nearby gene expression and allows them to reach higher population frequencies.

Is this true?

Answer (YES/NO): NO